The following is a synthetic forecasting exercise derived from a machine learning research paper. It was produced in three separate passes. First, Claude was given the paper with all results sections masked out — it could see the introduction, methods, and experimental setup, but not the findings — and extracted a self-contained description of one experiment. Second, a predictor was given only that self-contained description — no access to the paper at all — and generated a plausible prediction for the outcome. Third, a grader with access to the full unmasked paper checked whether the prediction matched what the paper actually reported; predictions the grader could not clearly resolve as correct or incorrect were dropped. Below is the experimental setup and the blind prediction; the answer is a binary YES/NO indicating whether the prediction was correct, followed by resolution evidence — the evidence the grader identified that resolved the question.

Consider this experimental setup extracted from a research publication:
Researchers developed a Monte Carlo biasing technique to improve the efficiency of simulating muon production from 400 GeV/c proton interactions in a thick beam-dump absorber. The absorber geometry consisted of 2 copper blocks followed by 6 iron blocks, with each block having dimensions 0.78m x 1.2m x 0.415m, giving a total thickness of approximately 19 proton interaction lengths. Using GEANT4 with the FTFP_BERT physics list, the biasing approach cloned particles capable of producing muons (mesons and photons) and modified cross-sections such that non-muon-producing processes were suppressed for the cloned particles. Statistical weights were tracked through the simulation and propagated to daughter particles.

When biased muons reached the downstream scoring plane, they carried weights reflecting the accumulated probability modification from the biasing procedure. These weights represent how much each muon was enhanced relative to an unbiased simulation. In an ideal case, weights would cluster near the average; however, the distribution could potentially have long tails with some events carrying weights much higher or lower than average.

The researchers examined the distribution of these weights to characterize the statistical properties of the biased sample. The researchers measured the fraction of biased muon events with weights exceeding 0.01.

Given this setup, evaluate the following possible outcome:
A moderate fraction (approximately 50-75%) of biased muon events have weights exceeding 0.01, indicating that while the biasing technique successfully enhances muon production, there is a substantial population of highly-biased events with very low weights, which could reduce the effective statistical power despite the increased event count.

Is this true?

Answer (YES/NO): NO